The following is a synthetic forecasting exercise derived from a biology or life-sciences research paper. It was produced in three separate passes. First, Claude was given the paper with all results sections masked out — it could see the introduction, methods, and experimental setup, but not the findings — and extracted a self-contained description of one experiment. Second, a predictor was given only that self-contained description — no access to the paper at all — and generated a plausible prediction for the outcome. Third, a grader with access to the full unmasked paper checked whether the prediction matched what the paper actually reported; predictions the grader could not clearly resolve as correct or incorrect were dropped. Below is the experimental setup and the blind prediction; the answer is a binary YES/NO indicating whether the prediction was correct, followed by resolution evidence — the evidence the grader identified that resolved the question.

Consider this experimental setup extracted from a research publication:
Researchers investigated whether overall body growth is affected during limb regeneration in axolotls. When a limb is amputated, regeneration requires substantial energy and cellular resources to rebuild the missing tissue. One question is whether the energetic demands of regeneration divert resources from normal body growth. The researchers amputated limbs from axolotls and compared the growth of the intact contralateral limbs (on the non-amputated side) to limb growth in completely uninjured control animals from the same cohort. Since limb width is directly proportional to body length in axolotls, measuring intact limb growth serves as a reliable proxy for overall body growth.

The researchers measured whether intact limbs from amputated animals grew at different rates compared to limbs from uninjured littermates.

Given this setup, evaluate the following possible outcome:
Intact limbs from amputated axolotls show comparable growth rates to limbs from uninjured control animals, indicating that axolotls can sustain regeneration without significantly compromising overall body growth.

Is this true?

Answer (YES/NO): YES